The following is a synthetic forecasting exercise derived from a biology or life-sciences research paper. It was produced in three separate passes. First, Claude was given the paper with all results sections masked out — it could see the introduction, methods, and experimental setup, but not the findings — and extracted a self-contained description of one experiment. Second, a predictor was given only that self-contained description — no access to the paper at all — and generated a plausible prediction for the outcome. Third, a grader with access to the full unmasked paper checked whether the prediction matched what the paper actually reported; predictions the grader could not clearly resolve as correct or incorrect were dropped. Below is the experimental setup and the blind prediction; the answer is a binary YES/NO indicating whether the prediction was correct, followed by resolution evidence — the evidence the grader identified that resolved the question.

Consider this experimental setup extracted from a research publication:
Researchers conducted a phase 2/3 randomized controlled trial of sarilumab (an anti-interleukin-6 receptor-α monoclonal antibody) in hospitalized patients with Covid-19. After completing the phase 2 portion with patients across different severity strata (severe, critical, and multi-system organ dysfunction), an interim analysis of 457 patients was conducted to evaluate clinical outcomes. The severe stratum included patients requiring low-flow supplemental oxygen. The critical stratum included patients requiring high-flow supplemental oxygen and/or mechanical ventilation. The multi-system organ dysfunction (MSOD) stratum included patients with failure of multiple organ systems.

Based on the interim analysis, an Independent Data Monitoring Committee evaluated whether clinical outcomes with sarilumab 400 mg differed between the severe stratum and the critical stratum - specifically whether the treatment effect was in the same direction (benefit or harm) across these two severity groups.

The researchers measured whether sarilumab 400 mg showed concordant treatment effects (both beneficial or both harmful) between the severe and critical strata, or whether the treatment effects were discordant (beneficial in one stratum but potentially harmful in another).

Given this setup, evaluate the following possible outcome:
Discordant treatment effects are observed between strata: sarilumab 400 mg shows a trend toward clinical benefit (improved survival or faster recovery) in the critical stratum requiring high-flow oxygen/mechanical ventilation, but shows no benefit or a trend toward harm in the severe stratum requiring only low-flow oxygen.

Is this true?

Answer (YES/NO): YES